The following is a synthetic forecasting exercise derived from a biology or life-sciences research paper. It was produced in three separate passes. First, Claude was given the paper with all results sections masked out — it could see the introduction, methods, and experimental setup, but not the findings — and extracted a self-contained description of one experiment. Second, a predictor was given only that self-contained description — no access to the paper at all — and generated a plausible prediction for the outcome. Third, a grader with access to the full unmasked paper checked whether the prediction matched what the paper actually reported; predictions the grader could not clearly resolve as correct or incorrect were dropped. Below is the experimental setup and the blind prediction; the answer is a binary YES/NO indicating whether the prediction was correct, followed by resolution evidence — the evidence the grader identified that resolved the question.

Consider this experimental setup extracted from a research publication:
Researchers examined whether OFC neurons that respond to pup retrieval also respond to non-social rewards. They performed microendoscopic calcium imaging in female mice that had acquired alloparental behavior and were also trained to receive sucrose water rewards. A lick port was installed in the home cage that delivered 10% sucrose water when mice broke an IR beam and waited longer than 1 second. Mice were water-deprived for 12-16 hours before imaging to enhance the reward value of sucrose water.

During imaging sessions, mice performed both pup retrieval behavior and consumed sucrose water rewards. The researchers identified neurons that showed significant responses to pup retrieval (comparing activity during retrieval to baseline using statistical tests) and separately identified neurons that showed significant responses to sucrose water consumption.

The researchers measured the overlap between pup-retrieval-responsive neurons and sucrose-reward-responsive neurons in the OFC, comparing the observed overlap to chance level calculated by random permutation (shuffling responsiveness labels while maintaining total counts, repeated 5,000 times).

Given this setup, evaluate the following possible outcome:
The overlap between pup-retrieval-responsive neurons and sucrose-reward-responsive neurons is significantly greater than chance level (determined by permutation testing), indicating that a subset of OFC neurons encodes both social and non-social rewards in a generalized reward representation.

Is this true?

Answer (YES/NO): YES